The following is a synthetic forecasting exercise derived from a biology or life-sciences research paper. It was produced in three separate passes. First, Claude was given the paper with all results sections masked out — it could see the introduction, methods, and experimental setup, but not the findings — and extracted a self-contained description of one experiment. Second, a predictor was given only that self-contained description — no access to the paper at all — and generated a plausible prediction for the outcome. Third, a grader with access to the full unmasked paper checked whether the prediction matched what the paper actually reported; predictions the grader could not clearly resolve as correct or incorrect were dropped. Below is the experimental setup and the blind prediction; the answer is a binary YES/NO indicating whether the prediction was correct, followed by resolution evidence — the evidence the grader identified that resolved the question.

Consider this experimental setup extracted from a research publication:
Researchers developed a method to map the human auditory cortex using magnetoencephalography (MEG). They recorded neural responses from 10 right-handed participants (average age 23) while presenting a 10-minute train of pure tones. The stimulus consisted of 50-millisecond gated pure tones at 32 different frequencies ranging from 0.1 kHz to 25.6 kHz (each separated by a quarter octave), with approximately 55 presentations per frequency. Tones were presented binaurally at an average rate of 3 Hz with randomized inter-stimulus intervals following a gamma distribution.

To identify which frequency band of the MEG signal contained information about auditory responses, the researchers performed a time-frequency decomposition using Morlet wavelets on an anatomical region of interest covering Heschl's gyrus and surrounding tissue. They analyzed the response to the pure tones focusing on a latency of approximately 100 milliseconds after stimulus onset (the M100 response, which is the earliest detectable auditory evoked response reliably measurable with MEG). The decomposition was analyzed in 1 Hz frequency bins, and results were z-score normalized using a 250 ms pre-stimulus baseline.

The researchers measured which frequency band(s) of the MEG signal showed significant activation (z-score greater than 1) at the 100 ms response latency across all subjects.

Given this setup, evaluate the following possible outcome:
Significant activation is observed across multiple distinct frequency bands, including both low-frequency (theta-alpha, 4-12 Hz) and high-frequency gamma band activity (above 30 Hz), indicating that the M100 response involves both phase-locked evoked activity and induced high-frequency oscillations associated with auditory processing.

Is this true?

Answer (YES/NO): NO